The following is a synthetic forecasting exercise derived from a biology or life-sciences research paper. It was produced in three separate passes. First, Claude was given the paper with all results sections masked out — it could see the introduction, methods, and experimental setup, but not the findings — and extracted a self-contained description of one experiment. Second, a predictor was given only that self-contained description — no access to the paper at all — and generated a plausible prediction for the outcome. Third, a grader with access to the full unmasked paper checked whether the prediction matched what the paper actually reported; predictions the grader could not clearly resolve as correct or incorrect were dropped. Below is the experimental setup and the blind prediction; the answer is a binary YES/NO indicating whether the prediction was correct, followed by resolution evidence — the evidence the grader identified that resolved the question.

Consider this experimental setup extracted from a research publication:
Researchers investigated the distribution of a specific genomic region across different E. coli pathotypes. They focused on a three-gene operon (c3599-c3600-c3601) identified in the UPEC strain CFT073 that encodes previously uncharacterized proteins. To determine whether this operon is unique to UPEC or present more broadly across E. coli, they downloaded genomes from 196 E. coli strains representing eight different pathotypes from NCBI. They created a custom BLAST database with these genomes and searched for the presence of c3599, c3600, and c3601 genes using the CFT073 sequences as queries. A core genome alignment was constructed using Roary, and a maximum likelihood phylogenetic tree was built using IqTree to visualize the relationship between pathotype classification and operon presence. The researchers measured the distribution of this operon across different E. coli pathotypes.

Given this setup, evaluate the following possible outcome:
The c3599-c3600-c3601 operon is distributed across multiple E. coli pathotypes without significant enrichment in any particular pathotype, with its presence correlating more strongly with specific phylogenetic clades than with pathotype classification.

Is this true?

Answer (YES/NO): NO